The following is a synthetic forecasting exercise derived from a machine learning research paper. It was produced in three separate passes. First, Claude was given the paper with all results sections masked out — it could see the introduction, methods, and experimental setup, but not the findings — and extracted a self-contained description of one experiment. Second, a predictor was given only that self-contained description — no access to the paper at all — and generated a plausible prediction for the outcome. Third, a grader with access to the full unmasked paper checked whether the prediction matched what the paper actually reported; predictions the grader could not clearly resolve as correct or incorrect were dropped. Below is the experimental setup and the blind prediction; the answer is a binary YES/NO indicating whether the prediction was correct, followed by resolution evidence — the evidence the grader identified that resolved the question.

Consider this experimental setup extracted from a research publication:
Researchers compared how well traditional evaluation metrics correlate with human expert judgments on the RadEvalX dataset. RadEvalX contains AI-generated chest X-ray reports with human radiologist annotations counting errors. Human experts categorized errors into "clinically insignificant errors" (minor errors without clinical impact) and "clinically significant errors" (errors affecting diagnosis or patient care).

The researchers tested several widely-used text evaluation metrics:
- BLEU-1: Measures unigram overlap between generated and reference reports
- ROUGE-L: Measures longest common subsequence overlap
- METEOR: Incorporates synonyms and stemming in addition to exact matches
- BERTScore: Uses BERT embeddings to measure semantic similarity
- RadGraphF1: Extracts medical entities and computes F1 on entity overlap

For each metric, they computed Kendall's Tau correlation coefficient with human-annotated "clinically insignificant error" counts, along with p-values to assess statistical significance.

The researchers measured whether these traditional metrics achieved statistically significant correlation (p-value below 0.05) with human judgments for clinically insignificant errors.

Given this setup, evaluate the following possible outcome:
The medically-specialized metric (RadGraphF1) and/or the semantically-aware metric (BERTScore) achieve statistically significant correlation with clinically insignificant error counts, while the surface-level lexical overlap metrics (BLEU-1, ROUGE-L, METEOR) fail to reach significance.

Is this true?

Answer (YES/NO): NO